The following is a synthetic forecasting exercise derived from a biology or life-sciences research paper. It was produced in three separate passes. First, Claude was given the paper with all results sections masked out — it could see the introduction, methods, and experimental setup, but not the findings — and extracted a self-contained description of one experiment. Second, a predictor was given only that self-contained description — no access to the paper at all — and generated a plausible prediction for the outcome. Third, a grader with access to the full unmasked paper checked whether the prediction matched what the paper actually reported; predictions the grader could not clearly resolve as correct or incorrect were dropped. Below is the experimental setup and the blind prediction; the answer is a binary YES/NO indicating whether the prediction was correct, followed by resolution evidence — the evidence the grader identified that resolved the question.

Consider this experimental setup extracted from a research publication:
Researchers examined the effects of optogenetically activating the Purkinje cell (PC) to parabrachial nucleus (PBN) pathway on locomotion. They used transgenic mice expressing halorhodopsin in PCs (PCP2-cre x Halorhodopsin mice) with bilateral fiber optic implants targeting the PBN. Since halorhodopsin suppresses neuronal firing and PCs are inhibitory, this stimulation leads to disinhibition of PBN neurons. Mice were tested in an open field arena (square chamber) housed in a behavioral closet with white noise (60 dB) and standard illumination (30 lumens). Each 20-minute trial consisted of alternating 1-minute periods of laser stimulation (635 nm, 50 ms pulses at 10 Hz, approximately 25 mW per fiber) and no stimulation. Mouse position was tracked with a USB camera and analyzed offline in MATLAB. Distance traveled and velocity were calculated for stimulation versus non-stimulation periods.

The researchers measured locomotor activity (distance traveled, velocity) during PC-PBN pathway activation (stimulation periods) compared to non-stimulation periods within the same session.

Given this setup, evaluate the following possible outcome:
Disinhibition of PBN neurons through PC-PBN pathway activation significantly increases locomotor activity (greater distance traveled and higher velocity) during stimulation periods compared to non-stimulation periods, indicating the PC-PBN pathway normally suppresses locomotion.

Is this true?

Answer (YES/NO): NO